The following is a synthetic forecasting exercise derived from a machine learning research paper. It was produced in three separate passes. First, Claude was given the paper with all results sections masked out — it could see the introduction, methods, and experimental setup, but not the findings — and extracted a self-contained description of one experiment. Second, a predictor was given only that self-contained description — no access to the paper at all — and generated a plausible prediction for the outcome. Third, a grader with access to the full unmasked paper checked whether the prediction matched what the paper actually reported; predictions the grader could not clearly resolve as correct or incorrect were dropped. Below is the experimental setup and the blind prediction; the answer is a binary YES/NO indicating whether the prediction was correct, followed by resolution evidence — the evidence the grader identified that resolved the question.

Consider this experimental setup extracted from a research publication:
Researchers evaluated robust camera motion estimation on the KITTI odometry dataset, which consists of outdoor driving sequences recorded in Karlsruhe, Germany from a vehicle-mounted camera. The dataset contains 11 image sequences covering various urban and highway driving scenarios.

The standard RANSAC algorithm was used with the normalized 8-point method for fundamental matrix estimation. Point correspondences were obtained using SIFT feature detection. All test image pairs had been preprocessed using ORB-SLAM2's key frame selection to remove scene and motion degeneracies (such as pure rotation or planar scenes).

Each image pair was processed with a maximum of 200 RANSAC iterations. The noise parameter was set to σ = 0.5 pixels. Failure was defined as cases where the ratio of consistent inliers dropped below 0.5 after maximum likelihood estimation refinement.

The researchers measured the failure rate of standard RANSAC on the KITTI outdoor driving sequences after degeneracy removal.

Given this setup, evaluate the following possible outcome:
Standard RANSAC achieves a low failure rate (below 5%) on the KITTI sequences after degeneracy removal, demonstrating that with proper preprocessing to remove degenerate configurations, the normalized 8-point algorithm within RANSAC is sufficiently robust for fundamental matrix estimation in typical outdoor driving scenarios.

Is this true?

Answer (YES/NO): NO